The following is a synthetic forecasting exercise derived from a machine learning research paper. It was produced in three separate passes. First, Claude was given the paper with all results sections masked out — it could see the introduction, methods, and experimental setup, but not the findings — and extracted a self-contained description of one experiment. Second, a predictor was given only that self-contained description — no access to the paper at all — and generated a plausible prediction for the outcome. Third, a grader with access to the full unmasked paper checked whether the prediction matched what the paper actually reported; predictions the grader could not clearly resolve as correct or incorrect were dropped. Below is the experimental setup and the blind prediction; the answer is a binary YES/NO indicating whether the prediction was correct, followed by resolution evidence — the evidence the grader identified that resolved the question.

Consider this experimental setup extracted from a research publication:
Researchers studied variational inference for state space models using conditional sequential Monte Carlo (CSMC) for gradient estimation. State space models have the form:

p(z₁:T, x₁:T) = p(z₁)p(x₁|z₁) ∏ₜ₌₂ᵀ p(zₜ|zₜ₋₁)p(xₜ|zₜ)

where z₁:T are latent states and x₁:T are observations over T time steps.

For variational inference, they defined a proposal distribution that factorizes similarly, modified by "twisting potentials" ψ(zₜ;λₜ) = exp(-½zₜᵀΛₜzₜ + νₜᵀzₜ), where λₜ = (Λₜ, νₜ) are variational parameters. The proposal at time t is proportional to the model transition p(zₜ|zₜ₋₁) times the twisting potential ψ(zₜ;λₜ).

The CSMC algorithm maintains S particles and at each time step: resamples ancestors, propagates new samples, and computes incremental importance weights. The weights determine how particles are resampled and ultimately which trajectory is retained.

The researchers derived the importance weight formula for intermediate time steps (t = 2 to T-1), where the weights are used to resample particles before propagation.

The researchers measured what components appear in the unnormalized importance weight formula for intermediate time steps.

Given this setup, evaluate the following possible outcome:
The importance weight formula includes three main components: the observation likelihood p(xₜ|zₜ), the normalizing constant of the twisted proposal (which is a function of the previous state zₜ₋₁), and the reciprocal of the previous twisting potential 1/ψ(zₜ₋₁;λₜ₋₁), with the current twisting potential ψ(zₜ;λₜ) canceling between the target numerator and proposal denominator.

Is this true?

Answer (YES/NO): NO